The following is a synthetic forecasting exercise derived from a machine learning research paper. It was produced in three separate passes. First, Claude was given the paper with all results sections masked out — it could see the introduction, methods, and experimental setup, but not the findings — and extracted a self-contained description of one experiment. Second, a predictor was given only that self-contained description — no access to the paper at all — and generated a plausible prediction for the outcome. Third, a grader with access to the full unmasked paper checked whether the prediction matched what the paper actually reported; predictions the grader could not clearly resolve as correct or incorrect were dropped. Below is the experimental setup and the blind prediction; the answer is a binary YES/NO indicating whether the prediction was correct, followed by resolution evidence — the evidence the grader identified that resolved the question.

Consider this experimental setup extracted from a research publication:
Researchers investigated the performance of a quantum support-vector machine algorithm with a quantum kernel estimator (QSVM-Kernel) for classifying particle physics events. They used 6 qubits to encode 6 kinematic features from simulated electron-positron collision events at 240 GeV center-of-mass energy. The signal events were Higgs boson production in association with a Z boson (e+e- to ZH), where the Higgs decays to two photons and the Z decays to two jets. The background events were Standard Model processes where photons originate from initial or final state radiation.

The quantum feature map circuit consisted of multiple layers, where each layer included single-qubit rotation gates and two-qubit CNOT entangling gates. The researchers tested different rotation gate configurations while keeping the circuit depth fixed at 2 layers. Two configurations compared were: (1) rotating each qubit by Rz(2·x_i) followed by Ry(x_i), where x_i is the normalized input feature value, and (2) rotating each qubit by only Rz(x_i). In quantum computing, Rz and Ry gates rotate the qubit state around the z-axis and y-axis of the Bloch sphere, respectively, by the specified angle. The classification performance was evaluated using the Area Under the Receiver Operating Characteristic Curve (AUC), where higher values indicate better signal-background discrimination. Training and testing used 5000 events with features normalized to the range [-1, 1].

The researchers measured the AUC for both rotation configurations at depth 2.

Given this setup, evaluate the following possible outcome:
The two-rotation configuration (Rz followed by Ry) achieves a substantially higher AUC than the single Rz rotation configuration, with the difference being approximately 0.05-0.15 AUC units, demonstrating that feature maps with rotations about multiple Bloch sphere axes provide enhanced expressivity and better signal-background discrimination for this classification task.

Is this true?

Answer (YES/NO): NO